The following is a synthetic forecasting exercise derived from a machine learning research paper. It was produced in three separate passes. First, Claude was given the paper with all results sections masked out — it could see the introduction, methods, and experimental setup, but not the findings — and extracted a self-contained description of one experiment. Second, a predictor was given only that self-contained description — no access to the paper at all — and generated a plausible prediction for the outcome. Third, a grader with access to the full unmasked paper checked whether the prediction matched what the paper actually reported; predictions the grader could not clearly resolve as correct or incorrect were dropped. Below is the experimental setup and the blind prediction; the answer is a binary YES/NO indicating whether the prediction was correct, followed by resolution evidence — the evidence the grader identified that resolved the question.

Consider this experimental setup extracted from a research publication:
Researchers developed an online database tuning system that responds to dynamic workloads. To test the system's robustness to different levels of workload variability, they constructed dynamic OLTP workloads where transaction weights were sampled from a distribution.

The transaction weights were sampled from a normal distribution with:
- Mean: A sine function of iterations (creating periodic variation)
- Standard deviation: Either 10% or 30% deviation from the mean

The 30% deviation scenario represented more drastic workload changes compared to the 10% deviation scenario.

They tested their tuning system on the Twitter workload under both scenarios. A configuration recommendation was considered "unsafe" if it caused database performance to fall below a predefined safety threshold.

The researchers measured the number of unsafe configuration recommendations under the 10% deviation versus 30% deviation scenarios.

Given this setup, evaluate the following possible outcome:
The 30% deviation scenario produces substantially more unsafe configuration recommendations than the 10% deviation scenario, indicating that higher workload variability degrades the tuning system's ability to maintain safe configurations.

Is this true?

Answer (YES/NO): NO